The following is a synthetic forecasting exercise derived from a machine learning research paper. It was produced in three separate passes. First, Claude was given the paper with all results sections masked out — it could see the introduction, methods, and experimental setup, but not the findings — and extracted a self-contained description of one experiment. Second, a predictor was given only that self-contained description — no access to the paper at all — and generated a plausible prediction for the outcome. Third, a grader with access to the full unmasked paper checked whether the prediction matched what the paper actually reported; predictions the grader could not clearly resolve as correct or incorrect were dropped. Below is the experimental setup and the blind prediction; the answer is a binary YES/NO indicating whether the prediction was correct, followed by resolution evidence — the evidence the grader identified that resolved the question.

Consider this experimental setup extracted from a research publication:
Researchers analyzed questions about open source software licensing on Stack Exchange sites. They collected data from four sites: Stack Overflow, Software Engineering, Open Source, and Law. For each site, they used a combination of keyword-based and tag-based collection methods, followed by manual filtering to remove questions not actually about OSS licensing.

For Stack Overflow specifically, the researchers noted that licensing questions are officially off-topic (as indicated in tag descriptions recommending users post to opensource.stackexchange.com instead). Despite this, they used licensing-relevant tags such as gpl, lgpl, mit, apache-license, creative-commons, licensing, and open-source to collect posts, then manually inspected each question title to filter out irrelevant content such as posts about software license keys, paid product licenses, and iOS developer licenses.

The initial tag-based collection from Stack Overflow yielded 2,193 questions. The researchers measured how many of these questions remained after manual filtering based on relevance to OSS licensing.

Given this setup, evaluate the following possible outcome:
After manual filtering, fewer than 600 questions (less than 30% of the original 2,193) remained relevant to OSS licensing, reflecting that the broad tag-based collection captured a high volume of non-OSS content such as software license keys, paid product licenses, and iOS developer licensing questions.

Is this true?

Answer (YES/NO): NO